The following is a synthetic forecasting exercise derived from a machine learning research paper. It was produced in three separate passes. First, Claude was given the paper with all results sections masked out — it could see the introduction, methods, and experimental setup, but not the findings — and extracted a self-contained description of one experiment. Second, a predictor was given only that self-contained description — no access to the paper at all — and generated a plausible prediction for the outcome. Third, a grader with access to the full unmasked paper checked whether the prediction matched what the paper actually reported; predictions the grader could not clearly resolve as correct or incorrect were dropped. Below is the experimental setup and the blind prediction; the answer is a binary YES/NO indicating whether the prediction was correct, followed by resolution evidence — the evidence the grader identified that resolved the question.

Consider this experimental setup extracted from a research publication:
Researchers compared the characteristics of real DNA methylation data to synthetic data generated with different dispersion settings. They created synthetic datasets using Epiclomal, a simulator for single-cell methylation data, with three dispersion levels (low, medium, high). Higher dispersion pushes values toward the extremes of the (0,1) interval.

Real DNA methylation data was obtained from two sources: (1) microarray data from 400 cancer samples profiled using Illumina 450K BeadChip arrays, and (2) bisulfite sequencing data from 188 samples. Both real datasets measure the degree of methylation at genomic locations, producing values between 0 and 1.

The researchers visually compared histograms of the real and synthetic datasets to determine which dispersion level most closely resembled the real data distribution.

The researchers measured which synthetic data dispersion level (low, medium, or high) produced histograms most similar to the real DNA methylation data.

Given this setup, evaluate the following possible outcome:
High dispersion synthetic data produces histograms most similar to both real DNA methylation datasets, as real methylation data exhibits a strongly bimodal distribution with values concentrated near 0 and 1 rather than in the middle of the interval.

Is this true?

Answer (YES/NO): YES